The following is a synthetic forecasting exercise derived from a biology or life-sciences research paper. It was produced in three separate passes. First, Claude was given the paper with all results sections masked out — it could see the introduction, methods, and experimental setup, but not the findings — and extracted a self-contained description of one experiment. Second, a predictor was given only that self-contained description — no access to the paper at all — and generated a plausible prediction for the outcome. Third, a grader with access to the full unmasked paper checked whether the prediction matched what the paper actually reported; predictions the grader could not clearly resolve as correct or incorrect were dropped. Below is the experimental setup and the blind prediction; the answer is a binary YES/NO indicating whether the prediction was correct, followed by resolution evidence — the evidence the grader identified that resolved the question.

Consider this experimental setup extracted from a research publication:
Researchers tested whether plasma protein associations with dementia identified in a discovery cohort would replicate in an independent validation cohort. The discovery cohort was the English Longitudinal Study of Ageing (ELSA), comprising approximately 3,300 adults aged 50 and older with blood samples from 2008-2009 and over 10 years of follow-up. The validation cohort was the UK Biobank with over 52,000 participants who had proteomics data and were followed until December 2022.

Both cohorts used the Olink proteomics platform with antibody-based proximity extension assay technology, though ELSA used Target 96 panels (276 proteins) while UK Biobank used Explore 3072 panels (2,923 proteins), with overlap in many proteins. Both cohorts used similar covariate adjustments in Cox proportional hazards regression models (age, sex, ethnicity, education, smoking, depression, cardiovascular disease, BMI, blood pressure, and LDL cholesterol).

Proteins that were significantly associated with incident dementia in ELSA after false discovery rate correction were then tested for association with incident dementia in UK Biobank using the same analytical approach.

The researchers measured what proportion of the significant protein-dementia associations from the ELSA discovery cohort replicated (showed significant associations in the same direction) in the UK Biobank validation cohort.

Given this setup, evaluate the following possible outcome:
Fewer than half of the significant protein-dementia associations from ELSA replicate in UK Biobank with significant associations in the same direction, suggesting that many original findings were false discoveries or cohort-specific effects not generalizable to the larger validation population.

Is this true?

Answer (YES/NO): NO